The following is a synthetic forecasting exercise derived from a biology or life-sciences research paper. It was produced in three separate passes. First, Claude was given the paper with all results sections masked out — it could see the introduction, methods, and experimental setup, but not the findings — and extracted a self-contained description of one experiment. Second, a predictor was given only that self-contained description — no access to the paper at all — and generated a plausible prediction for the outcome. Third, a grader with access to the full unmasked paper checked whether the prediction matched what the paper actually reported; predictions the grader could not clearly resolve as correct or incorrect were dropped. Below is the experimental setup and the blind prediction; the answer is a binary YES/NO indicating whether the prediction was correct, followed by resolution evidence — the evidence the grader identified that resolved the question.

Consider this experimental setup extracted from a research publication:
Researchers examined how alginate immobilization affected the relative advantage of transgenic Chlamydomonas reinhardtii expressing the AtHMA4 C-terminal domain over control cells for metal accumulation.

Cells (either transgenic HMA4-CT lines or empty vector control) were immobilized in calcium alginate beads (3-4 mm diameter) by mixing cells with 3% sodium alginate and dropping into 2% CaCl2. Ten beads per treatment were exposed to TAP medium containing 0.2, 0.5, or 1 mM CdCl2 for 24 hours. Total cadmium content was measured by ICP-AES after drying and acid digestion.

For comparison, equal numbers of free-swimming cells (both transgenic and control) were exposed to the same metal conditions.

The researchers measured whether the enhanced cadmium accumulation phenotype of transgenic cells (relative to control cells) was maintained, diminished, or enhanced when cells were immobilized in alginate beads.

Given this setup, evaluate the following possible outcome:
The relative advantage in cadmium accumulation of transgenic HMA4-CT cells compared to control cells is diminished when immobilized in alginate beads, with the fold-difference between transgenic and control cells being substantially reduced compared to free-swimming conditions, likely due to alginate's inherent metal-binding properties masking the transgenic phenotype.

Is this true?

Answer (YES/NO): NO